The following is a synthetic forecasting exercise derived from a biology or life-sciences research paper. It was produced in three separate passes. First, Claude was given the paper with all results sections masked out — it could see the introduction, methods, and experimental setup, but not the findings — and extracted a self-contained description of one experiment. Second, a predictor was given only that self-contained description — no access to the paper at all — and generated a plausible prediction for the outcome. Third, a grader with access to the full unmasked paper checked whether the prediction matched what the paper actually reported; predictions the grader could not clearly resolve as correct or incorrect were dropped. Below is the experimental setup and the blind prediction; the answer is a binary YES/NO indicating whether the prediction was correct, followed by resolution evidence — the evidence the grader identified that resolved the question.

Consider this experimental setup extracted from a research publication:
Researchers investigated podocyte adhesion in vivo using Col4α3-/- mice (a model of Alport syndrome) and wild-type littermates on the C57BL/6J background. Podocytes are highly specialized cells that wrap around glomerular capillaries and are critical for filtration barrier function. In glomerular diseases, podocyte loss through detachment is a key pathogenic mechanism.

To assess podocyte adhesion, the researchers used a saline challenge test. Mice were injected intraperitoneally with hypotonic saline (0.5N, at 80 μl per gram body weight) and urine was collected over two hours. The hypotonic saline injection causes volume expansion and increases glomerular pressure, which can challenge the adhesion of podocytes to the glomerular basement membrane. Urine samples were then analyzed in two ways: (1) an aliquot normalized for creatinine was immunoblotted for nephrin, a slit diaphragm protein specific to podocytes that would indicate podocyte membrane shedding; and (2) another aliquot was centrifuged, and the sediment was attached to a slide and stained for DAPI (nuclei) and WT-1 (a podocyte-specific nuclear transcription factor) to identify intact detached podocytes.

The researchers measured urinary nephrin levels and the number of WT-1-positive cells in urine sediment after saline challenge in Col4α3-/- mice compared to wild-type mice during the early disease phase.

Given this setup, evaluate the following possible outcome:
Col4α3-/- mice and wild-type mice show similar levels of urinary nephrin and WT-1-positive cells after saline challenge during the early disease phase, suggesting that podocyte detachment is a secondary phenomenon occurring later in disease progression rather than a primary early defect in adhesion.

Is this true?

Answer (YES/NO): NO